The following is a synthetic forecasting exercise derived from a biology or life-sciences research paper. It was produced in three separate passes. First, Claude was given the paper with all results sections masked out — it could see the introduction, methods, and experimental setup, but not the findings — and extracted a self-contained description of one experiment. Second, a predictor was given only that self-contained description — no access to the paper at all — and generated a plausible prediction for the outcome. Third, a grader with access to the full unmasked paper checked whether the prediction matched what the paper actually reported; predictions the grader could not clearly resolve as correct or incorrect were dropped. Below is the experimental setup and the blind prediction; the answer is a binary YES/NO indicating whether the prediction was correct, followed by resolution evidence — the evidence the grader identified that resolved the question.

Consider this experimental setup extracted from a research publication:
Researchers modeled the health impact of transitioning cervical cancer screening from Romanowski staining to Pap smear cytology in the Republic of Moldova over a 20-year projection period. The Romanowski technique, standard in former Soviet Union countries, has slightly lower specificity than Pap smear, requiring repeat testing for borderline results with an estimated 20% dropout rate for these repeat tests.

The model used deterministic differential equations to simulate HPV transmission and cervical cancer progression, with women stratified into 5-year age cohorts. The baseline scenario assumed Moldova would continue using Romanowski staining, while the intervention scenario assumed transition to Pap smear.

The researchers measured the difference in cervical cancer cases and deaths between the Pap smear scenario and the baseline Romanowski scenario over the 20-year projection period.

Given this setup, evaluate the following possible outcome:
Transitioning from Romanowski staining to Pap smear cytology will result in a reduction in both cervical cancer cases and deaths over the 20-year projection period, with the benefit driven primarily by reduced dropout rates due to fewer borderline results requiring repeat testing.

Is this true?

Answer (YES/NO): YES